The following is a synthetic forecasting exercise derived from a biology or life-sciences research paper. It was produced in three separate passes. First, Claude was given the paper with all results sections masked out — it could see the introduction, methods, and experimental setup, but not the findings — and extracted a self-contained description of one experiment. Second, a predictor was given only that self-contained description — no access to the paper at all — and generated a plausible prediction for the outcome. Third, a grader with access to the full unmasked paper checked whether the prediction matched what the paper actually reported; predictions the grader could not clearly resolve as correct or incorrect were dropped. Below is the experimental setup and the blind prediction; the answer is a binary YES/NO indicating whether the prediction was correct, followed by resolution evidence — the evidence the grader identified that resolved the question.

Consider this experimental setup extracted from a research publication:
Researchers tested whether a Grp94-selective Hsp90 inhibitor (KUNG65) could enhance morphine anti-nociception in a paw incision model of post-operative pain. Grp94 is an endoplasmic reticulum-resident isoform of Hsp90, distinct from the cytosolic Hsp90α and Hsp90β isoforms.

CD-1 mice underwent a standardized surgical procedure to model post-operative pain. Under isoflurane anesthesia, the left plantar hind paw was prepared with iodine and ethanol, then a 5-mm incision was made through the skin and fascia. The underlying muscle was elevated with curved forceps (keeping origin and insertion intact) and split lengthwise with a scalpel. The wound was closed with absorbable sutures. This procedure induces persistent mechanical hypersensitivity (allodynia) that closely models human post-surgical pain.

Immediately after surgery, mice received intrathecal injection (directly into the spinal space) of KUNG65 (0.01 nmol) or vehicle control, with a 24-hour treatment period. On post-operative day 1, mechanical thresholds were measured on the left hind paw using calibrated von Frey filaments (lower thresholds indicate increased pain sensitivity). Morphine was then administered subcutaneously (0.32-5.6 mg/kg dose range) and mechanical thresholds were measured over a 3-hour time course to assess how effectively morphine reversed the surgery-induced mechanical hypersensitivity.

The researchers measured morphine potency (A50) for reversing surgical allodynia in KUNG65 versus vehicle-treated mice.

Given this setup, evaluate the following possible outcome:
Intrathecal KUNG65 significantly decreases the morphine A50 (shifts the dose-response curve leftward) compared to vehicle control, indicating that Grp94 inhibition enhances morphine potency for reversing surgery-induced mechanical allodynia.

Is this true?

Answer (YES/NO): YES